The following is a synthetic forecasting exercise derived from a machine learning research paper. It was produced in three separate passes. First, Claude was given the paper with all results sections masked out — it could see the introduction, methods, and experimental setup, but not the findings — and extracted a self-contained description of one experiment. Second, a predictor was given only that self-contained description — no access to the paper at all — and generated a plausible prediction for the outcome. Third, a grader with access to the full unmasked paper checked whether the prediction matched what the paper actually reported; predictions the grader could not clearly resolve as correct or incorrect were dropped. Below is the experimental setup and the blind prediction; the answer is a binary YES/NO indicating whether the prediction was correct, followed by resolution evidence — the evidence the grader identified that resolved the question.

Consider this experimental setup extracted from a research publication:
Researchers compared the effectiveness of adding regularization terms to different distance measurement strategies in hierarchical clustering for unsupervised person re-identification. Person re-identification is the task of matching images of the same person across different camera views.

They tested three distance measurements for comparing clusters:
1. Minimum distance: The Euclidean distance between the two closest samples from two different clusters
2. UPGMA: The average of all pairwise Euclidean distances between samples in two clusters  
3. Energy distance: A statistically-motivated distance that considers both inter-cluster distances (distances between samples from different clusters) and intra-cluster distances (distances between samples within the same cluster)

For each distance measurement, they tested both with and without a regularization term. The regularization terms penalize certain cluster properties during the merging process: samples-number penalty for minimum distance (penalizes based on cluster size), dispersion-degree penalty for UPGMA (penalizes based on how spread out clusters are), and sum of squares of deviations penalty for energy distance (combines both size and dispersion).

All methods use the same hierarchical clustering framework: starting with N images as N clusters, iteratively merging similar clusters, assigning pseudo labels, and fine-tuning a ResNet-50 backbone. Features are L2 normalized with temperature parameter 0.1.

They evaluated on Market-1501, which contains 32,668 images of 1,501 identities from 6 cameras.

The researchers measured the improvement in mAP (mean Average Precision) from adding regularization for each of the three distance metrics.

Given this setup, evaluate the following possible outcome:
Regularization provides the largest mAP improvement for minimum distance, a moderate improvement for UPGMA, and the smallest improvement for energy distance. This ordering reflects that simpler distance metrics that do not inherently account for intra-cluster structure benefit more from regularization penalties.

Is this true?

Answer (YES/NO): YES